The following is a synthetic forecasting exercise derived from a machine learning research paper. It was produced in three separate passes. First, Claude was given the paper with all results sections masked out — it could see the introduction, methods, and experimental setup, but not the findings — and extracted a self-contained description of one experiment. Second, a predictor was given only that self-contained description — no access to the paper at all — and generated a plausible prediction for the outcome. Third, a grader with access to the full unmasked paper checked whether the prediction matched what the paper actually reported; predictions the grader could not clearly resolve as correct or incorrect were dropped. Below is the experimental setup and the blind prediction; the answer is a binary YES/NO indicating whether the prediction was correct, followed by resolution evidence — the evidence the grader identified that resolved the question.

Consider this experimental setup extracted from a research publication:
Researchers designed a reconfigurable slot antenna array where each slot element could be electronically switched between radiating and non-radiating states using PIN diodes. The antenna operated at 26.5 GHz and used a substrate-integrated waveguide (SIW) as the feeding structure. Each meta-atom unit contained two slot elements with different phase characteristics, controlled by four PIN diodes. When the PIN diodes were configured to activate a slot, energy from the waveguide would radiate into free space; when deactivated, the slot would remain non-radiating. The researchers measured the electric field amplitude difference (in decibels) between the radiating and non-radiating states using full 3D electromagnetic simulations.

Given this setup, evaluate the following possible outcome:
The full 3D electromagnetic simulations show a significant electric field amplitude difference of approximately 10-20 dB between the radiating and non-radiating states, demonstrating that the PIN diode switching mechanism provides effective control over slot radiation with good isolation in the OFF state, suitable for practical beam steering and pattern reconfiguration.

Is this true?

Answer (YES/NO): YES